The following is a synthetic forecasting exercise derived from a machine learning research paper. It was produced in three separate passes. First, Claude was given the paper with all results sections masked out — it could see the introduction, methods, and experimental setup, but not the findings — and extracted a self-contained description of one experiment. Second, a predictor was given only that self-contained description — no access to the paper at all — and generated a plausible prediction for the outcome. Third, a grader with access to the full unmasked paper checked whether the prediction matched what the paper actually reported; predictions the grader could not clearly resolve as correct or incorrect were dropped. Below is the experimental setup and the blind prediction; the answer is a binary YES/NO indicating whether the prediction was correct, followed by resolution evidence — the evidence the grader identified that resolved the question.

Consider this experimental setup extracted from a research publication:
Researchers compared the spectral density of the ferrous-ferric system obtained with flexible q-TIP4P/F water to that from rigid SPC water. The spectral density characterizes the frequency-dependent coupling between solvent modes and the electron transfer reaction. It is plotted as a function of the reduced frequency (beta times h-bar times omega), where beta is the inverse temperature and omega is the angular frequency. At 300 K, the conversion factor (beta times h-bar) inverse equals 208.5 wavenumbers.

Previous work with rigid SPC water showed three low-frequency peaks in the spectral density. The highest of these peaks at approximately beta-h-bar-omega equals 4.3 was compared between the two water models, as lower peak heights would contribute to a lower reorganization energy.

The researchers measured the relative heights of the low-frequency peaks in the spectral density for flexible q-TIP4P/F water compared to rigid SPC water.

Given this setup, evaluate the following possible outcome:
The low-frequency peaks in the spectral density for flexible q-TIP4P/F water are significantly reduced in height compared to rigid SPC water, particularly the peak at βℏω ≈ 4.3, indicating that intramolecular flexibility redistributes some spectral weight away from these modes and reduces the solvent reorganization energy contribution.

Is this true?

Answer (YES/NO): NO